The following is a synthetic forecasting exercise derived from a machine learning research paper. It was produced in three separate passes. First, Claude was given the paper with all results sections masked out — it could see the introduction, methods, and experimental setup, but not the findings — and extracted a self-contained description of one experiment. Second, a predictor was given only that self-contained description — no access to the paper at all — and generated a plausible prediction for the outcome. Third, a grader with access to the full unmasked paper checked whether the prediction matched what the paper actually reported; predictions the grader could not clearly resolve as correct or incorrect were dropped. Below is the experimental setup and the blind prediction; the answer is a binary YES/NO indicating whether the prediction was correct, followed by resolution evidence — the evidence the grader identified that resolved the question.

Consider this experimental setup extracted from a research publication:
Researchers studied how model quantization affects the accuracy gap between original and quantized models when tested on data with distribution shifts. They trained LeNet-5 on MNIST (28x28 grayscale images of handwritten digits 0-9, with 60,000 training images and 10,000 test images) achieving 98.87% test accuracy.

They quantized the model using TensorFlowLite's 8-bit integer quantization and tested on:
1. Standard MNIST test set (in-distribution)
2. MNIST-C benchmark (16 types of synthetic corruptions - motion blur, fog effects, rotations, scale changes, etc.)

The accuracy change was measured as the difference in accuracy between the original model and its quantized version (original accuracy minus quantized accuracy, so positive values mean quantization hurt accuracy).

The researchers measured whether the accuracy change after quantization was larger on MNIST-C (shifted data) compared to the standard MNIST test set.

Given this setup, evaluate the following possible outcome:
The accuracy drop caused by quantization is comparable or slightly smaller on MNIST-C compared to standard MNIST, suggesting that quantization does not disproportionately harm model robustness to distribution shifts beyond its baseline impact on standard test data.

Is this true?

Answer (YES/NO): NO